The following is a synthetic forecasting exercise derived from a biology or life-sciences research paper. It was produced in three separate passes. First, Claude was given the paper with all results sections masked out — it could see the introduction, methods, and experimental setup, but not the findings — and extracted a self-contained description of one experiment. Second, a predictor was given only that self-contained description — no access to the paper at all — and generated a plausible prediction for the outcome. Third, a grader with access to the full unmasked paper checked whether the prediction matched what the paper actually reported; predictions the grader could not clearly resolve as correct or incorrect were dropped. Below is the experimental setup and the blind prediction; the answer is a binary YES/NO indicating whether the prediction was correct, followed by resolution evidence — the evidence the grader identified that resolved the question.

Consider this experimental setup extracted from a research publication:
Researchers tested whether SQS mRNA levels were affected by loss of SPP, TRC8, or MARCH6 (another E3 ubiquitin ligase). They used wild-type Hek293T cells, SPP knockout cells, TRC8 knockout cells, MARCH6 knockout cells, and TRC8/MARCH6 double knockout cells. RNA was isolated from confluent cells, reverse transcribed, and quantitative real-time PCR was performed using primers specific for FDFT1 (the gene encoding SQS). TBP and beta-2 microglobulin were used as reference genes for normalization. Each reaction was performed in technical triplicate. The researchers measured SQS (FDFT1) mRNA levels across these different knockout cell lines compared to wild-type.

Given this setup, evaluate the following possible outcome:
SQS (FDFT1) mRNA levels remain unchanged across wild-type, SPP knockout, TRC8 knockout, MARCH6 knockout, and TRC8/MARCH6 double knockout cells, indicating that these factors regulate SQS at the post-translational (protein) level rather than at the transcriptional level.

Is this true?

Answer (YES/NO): YES